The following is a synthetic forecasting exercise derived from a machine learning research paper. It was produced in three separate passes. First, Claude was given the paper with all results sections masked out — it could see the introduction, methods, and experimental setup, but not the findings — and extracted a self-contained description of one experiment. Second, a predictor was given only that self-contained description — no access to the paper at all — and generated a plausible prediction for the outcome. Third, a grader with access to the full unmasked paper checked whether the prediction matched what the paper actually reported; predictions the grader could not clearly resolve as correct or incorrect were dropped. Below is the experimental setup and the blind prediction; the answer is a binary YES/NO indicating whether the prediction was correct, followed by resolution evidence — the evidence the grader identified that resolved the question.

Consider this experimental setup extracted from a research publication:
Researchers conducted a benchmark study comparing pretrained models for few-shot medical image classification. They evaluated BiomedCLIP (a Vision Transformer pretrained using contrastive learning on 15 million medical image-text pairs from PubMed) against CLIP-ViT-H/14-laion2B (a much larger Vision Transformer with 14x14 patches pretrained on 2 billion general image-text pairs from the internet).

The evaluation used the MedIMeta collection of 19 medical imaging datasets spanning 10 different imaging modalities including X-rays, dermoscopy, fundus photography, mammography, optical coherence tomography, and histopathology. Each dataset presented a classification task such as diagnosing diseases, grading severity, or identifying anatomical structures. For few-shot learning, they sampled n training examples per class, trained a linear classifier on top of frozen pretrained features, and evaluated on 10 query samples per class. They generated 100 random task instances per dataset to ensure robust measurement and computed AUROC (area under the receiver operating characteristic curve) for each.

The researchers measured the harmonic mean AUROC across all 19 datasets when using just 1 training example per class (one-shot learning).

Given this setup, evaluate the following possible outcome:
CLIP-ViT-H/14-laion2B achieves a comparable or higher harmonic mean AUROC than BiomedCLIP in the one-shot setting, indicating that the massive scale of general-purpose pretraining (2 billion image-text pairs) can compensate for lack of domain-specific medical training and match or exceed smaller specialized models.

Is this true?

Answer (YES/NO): NO